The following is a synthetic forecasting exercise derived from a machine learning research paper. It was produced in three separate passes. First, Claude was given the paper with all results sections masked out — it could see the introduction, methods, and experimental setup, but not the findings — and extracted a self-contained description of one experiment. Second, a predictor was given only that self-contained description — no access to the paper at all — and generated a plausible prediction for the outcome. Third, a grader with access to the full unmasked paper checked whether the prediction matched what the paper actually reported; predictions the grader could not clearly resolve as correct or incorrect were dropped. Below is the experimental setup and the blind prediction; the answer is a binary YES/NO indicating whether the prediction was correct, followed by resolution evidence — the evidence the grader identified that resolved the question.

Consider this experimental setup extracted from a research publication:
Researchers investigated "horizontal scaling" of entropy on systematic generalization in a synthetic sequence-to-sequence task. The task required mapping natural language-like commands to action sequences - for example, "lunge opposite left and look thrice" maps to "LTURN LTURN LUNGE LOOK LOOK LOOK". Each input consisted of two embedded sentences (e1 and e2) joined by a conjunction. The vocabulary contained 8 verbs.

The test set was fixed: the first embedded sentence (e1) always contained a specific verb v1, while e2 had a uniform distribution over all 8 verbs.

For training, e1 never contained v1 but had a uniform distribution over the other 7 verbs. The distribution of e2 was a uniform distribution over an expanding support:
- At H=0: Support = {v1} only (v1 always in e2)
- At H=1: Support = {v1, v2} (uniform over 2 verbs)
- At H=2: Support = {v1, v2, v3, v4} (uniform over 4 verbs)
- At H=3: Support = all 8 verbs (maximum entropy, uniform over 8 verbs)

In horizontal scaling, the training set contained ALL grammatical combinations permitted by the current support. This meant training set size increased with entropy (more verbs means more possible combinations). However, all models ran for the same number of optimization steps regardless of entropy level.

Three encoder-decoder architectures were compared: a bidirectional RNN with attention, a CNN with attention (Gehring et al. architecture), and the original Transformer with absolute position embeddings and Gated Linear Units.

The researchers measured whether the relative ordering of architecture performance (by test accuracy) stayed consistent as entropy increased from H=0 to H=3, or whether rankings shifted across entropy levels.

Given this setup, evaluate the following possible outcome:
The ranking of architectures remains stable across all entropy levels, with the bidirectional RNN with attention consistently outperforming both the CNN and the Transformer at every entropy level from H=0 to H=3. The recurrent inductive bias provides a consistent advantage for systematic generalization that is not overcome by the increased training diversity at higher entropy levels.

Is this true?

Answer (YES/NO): NO